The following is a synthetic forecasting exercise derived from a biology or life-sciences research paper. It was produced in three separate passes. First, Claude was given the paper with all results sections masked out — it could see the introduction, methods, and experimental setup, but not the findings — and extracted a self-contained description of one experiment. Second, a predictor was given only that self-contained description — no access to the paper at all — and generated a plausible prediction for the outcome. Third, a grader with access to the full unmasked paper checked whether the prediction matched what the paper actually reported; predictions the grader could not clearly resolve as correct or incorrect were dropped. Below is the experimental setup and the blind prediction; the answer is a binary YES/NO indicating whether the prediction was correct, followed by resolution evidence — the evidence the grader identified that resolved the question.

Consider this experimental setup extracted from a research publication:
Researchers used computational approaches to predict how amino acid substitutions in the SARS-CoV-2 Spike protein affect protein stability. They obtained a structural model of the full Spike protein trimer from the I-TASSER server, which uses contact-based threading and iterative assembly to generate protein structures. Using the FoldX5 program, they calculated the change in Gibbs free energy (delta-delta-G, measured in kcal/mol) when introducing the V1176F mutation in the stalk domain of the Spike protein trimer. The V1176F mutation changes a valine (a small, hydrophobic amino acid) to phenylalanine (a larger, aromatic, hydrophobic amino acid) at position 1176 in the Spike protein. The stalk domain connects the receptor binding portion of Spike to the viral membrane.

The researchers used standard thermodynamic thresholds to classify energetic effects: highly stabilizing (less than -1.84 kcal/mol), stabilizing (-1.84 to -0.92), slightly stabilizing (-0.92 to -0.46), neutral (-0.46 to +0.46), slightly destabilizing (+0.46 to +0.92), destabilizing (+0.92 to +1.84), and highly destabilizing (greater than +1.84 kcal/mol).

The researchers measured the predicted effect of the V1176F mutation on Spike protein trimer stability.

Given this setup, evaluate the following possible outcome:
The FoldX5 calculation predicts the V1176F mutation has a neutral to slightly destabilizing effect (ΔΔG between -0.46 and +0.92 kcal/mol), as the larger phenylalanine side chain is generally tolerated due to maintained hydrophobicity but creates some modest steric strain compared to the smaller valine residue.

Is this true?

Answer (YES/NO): NO